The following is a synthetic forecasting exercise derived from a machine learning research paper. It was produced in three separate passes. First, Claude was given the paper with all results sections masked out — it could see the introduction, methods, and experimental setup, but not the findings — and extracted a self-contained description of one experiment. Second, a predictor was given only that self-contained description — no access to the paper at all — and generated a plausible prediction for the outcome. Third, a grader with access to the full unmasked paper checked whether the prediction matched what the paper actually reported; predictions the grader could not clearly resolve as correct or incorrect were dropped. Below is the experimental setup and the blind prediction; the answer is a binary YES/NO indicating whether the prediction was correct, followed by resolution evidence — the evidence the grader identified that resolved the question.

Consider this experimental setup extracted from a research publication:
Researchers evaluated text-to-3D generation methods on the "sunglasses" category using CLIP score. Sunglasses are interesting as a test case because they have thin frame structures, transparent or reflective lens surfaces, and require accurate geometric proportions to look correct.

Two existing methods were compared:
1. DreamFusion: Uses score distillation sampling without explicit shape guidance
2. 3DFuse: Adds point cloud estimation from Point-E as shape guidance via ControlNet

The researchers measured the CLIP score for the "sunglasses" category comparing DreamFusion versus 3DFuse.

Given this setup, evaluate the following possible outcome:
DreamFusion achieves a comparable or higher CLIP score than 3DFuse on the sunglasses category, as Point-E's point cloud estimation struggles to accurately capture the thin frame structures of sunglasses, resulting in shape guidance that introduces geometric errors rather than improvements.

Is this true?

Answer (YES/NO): NO